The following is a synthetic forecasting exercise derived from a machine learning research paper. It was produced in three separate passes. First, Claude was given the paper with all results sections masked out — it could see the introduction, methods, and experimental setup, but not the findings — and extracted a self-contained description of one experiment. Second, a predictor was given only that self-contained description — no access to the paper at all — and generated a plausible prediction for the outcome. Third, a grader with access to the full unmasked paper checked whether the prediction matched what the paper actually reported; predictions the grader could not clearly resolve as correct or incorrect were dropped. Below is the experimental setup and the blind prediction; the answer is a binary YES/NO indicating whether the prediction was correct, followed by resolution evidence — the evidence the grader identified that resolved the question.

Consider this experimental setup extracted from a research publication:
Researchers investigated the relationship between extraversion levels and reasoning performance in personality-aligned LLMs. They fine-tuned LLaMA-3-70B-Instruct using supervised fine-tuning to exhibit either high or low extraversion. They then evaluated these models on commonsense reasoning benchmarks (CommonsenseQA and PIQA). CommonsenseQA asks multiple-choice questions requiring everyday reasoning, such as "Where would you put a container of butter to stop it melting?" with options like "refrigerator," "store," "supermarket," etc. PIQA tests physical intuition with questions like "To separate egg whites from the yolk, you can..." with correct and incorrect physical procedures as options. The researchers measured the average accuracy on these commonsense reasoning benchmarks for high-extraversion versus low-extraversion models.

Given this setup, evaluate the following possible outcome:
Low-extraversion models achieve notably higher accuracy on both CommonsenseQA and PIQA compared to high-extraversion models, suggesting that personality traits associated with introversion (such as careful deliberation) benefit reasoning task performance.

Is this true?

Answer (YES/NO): NO